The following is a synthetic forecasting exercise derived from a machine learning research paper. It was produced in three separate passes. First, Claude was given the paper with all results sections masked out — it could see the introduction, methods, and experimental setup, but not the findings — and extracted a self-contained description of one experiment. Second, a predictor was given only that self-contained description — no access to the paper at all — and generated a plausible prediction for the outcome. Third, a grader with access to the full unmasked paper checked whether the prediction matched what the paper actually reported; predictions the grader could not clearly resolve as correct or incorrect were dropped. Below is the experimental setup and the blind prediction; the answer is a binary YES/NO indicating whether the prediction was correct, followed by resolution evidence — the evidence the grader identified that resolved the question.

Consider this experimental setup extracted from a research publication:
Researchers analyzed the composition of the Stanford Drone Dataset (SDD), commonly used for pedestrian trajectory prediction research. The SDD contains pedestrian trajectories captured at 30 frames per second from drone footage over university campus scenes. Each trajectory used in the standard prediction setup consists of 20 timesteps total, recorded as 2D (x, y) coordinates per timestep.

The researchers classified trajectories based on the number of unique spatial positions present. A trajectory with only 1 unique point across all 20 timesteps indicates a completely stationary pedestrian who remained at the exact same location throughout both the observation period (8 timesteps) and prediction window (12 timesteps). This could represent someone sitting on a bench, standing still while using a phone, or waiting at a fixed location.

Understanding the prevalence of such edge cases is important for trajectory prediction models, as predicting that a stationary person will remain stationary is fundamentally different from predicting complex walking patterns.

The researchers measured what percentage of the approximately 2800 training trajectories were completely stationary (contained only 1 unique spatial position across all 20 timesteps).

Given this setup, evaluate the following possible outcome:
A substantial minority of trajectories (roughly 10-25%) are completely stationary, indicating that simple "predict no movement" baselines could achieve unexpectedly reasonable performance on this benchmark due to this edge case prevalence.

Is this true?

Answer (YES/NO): NO